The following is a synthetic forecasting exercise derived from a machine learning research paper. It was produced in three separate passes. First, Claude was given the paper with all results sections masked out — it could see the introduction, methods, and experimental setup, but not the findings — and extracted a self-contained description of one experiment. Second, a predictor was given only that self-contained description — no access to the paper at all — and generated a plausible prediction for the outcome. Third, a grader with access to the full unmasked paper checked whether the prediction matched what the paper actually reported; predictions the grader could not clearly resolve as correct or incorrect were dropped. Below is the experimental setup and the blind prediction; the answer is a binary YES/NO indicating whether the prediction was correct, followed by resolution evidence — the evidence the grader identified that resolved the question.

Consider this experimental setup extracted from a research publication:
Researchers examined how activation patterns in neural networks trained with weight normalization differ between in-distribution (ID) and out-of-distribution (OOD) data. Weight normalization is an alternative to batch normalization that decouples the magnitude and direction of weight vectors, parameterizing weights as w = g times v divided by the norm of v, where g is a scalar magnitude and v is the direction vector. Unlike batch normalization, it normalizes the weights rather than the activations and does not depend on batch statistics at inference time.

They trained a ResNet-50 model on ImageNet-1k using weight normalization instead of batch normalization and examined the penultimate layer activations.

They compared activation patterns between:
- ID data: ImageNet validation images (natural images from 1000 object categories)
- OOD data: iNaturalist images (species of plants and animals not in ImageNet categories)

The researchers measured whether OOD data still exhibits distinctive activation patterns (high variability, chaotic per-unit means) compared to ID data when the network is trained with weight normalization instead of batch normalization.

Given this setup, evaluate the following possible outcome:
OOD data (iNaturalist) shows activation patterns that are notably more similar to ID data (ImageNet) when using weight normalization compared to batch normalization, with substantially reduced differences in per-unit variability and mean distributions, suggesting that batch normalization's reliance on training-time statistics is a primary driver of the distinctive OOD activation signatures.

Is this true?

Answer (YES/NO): NO